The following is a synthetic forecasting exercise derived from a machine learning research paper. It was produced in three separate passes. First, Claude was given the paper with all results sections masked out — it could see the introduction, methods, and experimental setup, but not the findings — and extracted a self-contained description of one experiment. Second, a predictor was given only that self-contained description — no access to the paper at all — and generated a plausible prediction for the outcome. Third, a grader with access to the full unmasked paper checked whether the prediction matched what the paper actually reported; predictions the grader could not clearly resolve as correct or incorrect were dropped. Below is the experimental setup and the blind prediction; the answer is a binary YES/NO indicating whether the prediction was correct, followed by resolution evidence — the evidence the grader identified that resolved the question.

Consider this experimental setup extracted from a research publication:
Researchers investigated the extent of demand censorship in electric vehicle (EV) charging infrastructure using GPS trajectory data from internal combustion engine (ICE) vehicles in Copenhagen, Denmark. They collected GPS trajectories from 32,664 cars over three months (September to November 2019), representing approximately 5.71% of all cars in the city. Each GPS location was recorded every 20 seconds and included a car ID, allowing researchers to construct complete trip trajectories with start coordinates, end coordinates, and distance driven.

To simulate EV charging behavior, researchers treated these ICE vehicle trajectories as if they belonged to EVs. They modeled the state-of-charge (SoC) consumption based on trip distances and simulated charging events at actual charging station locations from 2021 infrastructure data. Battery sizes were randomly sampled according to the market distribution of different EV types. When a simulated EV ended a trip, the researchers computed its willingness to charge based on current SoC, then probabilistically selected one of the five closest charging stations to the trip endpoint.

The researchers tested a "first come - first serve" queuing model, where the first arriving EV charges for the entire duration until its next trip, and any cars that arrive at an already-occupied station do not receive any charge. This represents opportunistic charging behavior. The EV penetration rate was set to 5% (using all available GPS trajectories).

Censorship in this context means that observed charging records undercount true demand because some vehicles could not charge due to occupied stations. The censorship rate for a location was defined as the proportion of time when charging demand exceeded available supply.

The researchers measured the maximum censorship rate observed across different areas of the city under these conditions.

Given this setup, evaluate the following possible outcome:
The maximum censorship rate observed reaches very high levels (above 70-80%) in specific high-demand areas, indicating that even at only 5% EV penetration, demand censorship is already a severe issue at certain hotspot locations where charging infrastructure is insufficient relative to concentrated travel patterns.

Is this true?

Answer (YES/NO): NO